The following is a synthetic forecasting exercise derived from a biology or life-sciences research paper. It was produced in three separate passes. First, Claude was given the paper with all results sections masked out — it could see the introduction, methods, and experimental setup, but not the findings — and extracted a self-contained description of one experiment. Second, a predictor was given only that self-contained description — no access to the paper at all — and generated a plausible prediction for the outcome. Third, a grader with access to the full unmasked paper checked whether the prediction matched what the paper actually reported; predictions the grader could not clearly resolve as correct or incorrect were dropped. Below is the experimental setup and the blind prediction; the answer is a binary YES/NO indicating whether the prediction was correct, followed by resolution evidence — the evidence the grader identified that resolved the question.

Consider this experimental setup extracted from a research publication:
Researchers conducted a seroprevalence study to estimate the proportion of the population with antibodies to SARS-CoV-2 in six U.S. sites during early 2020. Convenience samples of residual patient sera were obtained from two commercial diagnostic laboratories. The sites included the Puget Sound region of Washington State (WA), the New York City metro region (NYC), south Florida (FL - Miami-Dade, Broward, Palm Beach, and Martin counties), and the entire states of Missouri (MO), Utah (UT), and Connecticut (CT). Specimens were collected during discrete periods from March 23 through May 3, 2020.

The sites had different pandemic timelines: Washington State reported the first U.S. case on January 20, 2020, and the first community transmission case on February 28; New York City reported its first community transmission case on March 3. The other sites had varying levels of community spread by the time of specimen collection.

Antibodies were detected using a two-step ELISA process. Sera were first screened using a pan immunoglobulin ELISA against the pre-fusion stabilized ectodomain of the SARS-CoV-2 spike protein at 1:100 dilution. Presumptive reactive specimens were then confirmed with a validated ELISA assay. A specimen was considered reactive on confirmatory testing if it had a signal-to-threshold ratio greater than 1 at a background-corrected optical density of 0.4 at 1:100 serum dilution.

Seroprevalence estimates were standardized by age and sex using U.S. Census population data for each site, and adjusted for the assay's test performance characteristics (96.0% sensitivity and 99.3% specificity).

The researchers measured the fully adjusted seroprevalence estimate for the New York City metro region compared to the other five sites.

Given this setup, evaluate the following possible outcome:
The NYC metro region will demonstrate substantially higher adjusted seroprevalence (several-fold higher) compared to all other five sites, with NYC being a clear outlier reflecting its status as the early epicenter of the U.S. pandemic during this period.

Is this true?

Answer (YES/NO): NO